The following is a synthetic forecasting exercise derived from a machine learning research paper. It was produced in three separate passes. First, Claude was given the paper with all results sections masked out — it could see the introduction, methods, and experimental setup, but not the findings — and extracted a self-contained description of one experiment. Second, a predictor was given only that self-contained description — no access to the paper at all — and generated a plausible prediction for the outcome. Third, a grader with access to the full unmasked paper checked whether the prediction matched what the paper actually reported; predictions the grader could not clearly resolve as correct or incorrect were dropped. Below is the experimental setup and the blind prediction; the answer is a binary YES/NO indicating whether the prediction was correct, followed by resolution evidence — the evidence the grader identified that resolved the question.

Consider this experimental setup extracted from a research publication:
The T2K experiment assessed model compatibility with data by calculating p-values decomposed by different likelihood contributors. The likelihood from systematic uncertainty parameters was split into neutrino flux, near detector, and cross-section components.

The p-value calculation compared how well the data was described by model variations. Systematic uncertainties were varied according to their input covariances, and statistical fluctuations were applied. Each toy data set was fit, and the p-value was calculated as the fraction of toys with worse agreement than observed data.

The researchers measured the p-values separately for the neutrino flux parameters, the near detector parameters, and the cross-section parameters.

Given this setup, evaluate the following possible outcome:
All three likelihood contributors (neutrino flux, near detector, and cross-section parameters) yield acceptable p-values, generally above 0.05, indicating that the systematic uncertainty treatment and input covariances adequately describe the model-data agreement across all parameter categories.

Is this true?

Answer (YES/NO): NO